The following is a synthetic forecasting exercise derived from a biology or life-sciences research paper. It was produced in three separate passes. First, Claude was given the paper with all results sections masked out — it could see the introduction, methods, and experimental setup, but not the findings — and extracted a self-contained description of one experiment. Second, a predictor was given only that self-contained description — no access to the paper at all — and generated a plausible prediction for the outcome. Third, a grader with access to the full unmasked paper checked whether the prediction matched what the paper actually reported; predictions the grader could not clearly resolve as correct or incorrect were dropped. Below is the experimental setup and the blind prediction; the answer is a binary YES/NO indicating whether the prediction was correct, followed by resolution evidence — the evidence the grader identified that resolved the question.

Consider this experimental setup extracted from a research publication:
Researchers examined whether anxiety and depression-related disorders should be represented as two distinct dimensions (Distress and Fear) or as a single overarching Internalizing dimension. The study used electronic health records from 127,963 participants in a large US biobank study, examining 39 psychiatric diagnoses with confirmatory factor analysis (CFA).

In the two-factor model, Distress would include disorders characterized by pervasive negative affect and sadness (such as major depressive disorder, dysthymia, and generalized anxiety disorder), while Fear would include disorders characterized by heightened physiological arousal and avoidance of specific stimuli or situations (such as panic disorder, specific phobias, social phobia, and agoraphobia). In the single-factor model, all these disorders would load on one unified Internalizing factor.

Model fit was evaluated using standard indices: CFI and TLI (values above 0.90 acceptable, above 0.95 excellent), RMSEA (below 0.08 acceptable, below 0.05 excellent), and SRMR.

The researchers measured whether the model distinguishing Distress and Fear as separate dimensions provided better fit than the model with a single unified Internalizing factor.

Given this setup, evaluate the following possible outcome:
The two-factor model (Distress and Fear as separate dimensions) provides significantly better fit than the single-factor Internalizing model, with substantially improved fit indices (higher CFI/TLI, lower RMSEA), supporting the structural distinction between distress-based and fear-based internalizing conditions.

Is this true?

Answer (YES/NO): NO